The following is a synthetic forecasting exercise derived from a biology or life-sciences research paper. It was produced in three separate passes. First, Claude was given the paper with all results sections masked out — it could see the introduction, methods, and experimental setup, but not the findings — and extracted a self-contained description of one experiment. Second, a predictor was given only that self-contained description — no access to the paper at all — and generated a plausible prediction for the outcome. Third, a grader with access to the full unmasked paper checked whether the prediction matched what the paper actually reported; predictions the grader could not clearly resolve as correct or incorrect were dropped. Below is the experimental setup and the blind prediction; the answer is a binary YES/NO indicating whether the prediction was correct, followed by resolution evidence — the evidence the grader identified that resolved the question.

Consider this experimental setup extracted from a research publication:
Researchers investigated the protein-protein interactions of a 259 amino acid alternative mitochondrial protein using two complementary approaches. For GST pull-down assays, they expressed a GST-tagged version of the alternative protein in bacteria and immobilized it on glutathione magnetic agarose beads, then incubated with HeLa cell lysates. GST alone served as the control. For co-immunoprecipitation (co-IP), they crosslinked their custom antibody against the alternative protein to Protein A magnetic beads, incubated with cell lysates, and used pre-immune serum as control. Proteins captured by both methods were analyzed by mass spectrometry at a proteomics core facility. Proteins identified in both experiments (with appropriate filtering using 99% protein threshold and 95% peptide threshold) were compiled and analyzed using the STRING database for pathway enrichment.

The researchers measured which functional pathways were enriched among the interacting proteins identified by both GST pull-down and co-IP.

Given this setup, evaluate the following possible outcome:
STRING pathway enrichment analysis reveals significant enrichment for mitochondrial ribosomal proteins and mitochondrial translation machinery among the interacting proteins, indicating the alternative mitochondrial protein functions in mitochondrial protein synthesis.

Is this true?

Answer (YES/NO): NO